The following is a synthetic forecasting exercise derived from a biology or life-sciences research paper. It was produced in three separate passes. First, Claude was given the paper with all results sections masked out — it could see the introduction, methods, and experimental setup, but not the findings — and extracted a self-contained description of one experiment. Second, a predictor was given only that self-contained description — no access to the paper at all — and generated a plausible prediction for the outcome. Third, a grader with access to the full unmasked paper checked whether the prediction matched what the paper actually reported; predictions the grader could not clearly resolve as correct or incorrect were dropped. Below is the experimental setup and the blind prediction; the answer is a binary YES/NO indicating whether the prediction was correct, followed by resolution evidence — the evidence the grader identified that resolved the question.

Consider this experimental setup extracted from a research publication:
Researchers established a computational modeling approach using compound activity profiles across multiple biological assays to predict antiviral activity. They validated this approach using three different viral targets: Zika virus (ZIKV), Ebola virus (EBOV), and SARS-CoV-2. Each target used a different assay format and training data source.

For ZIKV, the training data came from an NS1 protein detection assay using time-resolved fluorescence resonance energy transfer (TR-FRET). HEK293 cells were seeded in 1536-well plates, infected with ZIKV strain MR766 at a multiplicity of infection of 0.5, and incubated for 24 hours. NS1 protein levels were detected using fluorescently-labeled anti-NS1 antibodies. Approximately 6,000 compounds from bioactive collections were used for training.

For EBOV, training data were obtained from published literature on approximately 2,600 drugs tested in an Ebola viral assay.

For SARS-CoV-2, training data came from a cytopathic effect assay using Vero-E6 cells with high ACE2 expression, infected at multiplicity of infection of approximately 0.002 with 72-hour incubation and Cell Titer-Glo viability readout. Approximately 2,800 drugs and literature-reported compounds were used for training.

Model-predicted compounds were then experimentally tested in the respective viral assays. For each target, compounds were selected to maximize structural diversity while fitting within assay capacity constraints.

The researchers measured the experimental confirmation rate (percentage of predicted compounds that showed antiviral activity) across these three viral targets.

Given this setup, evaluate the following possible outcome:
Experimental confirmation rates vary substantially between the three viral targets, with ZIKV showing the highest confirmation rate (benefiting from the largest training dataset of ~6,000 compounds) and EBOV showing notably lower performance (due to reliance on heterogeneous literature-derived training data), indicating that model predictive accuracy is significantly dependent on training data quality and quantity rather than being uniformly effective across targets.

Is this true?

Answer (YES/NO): NO